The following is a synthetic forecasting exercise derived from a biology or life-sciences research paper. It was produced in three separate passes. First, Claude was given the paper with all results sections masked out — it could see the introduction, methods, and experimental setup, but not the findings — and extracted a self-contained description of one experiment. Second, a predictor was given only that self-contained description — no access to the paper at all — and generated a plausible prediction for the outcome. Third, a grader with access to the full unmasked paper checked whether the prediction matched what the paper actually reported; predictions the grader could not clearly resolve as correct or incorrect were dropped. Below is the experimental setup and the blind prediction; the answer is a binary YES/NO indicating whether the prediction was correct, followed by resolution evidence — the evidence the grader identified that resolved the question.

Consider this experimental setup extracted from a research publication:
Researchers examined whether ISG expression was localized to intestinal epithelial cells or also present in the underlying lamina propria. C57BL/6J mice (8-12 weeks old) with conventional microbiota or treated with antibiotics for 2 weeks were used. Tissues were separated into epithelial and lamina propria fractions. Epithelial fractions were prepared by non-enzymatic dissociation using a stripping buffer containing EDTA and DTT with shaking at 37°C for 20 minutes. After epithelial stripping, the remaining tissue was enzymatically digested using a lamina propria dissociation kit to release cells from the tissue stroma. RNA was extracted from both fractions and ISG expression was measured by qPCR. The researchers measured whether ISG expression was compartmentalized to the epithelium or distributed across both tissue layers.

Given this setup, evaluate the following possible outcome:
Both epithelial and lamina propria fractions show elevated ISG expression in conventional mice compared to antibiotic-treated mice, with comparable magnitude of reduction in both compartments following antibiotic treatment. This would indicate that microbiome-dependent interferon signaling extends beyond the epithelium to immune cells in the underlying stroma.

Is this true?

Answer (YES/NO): NO